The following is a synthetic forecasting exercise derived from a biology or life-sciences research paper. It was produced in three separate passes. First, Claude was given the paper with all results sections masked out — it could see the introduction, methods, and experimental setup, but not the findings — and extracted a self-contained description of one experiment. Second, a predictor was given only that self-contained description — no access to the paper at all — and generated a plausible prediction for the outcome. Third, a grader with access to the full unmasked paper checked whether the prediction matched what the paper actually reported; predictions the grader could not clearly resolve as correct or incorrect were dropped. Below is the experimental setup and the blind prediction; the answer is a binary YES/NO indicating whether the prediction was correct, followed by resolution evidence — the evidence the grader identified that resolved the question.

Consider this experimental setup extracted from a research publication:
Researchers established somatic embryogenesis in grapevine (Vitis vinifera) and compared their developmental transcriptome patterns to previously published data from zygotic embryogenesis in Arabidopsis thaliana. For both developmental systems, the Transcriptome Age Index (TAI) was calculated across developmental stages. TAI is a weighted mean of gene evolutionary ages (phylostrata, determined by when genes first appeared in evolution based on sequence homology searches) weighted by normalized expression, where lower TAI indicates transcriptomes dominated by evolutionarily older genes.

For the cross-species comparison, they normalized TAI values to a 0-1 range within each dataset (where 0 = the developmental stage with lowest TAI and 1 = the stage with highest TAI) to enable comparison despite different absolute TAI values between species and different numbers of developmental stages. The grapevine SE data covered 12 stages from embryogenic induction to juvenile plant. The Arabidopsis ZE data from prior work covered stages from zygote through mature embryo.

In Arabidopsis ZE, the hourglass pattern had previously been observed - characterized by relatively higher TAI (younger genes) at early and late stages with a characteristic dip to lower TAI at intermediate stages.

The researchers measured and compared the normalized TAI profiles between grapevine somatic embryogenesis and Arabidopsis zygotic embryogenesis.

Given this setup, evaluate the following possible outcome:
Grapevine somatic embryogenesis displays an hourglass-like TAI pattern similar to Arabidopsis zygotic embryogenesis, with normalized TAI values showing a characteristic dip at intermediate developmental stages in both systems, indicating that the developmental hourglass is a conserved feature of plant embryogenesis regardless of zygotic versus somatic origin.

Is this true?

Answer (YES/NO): YES